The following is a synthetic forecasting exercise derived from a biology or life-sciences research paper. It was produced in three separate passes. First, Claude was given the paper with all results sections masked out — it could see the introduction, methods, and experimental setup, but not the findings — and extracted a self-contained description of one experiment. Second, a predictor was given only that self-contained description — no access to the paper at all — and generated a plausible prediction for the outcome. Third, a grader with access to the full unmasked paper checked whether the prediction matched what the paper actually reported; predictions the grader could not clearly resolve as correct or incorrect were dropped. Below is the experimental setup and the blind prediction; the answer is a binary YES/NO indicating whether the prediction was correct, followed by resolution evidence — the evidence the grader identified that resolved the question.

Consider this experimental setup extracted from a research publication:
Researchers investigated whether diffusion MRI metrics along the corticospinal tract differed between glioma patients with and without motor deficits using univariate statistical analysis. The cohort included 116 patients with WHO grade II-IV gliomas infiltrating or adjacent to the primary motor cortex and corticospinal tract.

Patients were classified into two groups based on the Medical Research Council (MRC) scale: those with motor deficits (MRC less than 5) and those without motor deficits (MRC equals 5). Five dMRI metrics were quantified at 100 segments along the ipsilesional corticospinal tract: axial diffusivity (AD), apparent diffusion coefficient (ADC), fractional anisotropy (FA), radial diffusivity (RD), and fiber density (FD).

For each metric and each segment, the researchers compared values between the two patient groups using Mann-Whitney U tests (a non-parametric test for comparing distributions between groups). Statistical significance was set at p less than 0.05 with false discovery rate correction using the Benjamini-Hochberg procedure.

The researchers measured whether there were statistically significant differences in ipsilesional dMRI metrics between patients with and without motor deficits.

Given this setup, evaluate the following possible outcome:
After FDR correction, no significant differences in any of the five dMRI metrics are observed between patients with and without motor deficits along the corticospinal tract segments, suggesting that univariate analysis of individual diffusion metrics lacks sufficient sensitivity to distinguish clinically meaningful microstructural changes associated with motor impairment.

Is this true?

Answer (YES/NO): NO